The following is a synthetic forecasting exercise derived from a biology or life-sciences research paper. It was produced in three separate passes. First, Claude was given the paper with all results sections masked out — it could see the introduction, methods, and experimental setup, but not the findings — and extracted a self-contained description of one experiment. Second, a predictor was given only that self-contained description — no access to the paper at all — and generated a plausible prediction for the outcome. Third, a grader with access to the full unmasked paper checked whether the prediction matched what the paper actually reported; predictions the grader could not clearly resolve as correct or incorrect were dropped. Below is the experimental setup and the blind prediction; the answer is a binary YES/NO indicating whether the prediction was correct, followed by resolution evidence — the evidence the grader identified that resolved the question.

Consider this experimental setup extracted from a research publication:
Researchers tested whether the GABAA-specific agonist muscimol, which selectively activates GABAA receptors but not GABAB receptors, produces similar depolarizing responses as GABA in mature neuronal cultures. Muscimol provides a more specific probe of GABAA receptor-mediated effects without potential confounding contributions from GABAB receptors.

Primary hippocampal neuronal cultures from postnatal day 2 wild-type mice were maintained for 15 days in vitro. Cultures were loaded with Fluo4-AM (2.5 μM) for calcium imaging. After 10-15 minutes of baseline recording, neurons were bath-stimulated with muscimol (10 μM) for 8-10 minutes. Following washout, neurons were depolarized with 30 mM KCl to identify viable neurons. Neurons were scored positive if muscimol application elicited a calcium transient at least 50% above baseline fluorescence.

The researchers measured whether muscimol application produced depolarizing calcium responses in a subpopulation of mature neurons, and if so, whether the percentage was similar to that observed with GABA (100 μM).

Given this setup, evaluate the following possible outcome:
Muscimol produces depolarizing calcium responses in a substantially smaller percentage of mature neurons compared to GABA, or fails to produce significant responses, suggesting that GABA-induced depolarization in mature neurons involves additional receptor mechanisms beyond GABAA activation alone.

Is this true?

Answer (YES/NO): NO